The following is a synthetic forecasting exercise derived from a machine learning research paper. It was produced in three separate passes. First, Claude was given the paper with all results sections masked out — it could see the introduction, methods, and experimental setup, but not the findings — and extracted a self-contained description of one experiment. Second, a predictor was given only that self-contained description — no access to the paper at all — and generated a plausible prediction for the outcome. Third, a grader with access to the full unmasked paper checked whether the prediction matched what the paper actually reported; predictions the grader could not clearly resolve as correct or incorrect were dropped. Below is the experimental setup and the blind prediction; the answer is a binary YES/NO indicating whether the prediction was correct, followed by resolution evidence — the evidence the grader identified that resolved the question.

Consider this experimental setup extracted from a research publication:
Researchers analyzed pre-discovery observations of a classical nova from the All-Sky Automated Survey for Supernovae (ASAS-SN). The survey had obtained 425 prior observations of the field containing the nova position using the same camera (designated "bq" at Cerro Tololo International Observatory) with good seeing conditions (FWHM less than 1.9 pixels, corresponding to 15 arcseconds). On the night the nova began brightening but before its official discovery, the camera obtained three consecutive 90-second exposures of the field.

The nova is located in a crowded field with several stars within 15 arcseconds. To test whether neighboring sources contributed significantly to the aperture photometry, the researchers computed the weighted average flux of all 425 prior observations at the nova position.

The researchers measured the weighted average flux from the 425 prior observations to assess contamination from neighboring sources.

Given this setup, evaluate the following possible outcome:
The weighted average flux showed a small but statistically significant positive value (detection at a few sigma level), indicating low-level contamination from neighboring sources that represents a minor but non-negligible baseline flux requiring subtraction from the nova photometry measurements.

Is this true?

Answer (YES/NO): NO